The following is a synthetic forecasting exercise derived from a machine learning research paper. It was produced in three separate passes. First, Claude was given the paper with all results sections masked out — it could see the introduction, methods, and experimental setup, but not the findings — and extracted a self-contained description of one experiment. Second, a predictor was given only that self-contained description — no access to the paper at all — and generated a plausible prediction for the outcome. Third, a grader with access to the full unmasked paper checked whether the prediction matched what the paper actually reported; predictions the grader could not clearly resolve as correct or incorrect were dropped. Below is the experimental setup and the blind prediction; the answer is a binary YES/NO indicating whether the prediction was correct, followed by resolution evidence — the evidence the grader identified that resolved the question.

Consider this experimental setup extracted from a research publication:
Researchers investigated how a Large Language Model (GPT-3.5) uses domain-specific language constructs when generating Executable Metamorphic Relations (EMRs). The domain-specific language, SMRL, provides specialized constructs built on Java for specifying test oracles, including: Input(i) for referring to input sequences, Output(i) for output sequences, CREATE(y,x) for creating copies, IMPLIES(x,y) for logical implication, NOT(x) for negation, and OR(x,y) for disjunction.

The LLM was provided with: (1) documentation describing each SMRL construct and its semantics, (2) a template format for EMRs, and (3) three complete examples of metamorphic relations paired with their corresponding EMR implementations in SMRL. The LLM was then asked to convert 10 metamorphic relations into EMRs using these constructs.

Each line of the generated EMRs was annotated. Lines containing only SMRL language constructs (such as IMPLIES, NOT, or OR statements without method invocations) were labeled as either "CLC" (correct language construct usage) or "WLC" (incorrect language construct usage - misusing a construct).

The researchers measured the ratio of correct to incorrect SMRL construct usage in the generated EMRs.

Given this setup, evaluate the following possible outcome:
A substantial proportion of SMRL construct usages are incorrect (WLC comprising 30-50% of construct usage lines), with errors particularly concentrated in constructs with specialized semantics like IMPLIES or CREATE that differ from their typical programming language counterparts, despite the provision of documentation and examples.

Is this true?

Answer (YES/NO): NO